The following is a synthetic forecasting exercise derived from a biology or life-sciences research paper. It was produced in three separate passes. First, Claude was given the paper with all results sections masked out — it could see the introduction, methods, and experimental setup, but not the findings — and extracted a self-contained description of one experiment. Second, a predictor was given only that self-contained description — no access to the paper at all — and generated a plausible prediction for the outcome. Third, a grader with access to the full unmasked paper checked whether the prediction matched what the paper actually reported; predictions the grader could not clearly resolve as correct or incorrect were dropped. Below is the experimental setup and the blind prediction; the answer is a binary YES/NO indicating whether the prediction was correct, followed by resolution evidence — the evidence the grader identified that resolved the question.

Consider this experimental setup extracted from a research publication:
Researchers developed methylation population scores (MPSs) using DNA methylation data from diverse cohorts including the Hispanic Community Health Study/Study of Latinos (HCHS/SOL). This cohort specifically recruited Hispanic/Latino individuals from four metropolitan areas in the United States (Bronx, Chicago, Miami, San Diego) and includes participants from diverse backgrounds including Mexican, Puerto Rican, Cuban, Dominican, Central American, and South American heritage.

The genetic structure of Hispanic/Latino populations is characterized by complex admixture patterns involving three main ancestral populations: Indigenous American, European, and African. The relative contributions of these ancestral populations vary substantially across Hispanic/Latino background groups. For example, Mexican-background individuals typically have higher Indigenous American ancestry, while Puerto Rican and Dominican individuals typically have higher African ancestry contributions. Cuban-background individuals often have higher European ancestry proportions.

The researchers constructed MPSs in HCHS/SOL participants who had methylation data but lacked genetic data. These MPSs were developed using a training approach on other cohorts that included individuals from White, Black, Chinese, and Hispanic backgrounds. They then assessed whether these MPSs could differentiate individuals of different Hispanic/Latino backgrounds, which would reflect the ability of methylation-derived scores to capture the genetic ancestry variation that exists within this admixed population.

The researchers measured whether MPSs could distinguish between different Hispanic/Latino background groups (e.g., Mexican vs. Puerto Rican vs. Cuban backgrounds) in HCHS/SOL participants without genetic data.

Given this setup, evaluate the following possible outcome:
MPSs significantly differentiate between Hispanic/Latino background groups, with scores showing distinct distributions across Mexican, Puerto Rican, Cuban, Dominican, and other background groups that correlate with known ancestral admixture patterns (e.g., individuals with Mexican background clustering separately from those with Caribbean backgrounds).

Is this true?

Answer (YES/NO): NO